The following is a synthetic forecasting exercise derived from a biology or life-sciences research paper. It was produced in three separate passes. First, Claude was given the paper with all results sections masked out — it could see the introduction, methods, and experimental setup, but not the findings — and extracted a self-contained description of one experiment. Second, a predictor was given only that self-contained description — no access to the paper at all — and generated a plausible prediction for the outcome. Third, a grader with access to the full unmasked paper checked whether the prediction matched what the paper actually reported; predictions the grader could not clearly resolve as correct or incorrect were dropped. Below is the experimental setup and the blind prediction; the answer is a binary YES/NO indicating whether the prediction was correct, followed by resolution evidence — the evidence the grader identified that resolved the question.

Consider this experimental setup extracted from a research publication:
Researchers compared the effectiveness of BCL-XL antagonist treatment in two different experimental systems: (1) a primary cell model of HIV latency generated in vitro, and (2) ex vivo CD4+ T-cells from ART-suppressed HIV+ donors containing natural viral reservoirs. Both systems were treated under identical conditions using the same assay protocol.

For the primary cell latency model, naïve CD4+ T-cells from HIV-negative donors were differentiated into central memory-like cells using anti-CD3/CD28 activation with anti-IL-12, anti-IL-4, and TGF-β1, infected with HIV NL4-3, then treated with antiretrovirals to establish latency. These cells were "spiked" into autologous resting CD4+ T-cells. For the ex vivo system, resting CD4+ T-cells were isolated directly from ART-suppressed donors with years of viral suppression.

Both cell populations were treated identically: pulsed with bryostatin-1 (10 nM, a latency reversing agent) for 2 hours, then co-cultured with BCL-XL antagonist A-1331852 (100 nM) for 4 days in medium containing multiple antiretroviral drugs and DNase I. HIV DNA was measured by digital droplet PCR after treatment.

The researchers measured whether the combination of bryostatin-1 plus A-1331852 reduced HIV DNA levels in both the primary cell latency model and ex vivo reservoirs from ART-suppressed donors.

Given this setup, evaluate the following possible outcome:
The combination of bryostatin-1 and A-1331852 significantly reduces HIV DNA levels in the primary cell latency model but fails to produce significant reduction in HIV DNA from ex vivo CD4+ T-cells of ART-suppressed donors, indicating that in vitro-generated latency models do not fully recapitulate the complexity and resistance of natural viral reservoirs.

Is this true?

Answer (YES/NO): YES